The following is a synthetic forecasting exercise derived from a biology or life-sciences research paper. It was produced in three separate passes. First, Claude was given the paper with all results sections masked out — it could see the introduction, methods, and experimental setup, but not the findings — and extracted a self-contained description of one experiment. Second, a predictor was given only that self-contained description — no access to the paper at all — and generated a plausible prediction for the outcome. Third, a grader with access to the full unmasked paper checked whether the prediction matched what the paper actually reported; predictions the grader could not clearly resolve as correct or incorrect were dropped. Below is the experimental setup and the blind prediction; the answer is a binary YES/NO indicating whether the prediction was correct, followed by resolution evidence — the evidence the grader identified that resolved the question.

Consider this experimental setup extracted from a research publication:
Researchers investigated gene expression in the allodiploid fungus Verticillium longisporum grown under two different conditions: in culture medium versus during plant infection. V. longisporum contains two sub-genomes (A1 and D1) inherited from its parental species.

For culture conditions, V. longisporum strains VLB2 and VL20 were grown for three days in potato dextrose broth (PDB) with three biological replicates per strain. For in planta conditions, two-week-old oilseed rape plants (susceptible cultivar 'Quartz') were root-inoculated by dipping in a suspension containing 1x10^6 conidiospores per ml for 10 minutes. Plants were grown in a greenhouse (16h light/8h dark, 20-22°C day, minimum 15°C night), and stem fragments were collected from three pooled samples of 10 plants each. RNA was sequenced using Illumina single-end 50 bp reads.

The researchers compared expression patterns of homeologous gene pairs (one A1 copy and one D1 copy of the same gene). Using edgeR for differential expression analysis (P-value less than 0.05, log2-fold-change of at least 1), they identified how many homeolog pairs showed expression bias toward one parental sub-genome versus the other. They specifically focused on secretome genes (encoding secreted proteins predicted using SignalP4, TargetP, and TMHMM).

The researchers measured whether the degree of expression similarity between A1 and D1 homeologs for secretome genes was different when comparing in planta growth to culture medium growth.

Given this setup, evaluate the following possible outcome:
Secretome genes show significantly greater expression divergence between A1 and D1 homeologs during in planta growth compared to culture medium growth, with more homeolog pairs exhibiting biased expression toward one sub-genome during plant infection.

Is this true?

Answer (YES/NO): NO